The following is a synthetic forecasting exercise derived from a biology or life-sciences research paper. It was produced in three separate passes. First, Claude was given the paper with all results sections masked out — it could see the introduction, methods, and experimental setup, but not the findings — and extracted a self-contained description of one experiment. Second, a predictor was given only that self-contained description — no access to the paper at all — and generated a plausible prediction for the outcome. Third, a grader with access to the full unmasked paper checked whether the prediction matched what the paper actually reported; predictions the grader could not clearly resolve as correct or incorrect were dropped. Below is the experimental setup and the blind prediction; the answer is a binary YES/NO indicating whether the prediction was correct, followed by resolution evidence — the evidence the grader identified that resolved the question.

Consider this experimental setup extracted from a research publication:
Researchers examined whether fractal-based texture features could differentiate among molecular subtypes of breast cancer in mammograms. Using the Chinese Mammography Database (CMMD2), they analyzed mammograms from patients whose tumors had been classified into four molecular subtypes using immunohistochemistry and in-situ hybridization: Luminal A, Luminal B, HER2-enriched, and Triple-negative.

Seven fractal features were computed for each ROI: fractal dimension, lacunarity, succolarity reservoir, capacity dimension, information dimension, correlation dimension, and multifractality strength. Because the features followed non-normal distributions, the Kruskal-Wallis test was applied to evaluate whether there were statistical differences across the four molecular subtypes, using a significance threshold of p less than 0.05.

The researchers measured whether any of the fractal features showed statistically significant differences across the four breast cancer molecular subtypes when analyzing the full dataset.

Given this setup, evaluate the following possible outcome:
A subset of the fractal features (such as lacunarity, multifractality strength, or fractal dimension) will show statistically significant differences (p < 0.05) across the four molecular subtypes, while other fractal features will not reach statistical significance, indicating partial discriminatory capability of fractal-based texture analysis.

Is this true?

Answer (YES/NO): NO